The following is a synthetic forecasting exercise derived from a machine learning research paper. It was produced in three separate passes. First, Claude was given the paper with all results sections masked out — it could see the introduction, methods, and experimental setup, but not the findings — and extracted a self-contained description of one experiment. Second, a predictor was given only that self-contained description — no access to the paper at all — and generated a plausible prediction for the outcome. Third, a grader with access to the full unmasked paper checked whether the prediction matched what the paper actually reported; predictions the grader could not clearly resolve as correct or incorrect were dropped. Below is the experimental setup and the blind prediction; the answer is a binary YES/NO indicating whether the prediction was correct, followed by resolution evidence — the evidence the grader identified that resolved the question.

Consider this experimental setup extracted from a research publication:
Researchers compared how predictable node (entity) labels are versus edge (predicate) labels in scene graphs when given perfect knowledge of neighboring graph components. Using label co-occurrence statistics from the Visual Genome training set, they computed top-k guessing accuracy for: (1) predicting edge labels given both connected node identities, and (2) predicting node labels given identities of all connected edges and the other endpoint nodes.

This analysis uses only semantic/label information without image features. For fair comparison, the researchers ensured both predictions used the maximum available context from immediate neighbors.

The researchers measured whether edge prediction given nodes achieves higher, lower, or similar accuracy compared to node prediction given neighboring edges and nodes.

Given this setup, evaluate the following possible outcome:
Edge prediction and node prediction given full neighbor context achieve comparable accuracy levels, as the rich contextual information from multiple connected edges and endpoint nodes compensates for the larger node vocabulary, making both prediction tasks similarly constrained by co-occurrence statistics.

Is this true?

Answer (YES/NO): NO